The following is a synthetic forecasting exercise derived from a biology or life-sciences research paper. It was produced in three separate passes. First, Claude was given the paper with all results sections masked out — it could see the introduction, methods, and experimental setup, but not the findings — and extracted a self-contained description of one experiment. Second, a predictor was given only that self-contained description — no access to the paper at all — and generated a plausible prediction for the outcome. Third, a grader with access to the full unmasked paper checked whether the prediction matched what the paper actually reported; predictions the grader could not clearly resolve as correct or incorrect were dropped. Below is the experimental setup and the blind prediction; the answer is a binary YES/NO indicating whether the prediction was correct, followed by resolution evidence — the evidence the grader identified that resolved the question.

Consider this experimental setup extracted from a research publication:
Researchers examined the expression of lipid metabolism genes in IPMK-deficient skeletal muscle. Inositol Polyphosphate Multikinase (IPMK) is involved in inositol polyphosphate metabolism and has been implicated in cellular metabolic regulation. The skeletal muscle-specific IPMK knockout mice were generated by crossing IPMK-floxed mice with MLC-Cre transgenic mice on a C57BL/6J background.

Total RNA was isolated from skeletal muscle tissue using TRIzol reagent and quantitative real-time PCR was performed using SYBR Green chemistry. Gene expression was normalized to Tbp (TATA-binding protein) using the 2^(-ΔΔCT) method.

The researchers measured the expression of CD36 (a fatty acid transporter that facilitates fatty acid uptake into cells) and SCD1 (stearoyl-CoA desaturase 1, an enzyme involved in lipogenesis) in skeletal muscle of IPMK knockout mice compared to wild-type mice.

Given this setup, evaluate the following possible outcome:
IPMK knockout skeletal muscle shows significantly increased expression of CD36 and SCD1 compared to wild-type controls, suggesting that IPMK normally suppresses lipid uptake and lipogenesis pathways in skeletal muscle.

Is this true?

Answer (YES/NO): YES